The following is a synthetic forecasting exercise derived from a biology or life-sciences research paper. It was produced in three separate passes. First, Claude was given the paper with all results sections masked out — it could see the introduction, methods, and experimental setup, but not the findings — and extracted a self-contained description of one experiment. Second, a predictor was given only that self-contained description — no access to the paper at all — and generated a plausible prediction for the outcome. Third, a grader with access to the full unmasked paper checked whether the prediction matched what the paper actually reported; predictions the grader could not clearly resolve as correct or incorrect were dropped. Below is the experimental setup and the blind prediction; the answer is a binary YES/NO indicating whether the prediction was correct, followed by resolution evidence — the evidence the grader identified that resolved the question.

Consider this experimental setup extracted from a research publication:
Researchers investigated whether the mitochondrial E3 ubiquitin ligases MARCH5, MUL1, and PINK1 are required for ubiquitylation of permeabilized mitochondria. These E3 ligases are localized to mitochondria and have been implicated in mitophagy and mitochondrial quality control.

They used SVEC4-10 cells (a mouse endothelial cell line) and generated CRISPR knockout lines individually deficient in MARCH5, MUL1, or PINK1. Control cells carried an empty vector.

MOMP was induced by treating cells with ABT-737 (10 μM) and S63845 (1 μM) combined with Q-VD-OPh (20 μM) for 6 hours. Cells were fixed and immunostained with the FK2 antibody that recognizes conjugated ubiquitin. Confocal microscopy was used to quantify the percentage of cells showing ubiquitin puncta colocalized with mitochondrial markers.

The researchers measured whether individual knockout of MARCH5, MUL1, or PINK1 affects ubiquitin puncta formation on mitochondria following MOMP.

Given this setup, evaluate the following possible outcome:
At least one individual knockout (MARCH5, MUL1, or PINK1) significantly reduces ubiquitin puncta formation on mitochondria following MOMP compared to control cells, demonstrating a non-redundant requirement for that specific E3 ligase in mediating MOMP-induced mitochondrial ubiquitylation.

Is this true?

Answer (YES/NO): NO